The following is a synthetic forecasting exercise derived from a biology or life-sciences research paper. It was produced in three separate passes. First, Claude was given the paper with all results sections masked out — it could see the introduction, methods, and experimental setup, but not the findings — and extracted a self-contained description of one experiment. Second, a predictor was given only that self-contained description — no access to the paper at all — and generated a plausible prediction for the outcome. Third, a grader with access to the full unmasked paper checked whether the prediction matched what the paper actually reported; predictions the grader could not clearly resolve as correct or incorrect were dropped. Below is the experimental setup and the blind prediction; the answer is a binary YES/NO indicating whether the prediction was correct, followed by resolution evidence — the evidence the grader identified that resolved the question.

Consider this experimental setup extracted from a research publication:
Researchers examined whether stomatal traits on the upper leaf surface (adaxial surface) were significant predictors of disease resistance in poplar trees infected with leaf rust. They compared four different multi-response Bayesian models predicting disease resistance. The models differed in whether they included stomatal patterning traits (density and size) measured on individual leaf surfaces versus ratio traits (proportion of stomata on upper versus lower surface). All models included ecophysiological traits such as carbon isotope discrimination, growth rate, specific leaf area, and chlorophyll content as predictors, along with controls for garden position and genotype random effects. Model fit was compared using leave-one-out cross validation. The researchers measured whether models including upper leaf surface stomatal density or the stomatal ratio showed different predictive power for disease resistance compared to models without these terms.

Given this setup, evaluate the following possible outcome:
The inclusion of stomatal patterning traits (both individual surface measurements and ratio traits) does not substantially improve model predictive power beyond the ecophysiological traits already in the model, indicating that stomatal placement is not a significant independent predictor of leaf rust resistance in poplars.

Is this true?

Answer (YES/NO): NO